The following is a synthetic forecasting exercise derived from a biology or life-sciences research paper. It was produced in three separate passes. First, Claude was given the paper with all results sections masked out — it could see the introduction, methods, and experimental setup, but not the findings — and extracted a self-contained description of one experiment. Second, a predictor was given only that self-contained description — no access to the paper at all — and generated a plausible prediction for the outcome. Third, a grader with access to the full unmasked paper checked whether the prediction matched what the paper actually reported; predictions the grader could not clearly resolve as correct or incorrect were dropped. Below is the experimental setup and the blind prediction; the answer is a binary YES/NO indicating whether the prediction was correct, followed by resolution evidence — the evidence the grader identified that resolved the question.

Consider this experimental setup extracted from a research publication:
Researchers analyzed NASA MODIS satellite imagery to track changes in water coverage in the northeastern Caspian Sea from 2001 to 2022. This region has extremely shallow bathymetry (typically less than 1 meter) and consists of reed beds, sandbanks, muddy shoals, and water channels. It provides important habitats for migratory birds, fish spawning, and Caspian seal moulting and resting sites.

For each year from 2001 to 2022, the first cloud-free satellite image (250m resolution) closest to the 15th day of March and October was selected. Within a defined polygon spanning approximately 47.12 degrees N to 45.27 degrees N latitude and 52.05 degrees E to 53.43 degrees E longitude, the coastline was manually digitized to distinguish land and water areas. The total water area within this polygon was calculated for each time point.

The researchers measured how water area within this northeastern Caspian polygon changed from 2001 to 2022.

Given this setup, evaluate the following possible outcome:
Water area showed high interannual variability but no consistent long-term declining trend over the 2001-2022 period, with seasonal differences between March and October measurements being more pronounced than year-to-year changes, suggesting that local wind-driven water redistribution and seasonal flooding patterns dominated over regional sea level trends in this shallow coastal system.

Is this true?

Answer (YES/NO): NO